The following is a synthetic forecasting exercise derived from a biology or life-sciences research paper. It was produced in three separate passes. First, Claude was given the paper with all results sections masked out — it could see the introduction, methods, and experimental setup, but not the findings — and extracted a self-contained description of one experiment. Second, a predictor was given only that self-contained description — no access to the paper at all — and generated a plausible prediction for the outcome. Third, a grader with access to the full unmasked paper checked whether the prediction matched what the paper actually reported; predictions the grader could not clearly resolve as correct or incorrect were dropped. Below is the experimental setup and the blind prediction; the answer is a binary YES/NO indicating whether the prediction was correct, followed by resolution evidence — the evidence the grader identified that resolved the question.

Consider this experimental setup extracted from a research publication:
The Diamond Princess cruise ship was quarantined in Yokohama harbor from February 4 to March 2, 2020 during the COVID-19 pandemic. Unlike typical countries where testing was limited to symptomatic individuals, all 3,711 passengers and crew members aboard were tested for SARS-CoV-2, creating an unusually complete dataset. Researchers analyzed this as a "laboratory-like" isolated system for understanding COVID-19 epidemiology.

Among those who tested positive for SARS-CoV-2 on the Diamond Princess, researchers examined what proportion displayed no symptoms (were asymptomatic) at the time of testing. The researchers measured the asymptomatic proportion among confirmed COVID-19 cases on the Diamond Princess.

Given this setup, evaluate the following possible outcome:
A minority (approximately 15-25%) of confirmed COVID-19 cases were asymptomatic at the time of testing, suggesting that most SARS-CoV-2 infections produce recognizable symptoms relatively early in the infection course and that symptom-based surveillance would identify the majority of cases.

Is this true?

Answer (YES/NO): NO